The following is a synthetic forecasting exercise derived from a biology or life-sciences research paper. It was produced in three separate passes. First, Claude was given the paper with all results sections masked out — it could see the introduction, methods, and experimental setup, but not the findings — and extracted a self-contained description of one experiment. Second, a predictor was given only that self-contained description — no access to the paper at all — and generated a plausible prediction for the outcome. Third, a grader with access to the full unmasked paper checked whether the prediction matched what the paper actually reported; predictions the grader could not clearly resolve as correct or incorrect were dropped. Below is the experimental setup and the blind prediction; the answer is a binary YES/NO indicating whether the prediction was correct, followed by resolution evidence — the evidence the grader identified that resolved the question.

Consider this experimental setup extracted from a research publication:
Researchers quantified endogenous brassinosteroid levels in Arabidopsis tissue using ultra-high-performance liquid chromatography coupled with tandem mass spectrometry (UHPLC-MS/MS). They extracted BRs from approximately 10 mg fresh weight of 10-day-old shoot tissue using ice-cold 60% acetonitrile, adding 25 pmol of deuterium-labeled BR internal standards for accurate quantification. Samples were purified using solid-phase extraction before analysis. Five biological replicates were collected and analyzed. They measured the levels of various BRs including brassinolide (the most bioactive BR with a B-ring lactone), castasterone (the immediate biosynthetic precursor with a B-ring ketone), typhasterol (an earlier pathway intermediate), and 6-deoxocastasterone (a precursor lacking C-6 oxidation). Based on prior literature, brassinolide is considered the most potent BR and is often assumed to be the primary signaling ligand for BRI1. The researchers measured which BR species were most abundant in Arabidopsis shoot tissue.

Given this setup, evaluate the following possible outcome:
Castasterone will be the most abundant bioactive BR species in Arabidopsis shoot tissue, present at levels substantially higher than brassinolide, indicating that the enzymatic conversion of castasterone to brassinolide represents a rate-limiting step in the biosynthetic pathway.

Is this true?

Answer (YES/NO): NO